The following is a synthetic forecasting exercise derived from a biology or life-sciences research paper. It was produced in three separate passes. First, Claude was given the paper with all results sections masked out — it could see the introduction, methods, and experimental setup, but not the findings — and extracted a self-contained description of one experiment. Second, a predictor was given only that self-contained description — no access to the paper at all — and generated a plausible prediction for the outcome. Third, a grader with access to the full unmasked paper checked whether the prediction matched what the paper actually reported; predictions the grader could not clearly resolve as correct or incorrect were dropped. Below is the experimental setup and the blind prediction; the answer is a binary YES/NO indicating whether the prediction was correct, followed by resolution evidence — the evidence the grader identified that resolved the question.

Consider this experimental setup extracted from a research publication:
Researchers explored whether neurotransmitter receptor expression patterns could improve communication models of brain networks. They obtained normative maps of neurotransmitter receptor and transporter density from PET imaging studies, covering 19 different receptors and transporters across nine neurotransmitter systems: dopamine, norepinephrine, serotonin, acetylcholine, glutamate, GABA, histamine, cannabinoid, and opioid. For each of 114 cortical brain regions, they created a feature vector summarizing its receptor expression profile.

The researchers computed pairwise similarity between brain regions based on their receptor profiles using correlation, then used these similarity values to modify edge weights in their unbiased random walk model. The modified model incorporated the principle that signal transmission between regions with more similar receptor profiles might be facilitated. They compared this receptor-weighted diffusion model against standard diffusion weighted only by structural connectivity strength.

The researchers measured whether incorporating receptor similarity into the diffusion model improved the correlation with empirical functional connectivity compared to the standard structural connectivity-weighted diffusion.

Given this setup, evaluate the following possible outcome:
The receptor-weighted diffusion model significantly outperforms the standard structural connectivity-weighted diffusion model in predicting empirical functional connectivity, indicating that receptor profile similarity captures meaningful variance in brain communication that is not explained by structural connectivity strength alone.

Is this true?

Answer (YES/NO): NO